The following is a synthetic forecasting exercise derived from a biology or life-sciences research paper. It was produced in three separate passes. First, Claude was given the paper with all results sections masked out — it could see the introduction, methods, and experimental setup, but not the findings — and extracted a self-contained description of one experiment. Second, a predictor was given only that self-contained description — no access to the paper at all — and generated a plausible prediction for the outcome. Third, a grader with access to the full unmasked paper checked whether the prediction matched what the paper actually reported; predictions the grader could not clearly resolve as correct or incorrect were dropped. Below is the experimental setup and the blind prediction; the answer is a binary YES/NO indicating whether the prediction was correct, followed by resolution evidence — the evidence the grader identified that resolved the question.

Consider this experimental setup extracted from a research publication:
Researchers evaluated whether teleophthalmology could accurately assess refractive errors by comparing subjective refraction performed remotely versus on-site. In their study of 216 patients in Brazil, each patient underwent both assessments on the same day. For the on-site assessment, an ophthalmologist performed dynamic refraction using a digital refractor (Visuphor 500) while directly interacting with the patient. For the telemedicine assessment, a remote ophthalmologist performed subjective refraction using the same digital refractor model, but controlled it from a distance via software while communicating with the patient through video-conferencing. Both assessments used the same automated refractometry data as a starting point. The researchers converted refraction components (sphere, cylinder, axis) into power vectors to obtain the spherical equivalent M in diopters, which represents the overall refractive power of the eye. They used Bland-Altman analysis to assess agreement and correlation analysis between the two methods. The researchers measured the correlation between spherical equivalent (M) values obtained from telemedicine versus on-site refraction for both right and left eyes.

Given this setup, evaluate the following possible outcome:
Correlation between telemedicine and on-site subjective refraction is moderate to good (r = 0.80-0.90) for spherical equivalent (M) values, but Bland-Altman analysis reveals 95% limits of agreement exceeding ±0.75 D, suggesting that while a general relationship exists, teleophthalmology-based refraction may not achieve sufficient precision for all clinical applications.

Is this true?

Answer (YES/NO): NO